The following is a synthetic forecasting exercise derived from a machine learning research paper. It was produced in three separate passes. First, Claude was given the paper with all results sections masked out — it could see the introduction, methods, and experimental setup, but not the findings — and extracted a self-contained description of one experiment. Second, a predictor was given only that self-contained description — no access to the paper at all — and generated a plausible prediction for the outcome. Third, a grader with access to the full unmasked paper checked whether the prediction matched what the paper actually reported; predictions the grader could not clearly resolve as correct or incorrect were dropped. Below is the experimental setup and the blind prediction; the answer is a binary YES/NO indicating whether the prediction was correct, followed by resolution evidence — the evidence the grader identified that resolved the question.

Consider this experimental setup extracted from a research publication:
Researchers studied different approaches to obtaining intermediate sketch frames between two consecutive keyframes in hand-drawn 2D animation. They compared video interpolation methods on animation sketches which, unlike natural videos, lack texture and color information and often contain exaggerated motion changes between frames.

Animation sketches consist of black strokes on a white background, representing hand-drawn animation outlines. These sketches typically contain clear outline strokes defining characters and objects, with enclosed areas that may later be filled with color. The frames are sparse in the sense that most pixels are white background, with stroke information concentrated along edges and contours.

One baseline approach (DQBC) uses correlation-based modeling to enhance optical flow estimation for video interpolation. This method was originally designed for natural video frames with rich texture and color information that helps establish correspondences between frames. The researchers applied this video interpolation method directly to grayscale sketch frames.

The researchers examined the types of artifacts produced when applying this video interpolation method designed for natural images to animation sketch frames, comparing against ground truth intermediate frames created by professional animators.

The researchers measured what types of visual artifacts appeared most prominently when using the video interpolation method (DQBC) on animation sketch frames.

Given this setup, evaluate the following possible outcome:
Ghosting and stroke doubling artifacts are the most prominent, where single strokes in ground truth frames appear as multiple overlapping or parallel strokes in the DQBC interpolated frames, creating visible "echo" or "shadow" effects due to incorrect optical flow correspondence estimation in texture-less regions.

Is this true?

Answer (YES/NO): NO